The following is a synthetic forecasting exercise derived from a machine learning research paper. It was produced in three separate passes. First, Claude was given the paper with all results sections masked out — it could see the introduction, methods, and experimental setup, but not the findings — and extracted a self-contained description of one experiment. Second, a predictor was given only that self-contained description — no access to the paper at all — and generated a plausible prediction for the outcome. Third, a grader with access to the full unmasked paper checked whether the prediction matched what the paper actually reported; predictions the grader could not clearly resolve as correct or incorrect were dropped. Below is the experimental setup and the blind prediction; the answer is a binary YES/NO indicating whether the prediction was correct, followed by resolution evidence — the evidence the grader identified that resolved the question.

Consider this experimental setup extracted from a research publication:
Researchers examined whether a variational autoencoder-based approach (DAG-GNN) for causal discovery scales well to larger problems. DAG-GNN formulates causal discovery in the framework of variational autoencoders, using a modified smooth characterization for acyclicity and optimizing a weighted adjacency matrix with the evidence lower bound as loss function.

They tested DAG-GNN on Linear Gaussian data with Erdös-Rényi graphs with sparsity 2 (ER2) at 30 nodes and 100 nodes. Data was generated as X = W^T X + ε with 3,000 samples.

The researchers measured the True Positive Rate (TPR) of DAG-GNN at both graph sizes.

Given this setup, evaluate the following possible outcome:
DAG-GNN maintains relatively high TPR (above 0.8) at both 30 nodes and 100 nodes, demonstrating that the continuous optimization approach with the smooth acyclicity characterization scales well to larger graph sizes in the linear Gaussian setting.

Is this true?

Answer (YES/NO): YES